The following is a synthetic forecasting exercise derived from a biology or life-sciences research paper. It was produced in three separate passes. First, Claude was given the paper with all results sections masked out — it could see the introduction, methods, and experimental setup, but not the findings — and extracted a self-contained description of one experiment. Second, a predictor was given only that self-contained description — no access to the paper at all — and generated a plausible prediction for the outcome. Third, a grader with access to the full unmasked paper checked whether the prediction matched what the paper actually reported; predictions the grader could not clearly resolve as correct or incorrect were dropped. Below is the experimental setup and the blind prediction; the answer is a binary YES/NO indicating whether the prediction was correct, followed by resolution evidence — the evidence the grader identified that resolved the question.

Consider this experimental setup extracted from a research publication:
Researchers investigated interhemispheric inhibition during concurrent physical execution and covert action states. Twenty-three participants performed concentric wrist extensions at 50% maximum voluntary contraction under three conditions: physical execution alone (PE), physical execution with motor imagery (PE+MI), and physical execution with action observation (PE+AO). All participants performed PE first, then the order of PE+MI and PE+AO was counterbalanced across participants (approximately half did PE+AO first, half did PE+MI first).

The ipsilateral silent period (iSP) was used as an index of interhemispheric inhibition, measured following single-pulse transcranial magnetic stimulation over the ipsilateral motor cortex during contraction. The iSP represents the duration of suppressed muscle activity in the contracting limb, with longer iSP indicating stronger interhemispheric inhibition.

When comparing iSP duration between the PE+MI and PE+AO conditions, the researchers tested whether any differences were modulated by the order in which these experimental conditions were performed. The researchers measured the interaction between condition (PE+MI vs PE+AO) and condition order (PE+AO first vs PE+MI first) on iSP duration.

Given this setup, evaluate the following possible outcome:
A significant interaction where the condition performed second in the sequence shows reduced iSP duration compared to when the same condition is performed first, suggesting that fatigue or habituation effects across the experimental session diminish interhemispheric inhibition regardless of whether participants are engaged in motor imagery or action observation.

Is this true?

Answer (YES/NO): NO